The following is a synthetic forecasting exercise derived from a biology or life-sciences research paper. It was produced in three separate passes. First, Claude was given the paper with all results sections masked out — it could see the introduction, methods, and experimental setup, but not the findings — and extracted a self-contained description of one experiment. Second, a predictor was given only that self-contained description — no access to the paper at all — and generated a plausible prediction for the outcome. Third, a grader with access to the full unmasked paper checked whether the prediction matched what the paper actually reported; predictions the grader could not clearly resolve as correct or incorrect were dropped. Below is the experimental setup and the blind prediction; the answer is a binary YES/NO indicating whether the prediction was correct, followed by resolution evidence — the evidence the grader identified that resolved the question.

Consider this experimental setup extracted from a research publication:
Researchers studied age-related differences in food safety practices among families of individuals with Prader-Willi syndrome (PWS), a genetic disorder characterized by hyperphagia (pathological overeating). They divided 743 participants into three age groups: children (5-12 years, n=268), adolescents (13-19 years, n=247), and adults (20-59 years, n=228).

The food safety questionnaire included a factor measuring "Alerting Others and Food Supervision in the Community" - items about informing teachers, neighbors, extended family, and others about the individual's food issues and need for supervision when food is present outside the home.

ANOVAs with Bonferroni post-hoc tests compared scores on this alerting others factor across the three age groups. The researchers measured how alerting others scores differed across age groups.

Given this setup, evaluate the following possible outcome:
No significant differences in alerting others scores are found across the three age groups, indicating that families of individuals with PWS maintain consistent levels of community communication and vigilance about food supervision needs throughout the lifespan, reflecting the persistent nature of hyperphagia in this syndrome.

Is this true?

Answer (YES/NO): NO